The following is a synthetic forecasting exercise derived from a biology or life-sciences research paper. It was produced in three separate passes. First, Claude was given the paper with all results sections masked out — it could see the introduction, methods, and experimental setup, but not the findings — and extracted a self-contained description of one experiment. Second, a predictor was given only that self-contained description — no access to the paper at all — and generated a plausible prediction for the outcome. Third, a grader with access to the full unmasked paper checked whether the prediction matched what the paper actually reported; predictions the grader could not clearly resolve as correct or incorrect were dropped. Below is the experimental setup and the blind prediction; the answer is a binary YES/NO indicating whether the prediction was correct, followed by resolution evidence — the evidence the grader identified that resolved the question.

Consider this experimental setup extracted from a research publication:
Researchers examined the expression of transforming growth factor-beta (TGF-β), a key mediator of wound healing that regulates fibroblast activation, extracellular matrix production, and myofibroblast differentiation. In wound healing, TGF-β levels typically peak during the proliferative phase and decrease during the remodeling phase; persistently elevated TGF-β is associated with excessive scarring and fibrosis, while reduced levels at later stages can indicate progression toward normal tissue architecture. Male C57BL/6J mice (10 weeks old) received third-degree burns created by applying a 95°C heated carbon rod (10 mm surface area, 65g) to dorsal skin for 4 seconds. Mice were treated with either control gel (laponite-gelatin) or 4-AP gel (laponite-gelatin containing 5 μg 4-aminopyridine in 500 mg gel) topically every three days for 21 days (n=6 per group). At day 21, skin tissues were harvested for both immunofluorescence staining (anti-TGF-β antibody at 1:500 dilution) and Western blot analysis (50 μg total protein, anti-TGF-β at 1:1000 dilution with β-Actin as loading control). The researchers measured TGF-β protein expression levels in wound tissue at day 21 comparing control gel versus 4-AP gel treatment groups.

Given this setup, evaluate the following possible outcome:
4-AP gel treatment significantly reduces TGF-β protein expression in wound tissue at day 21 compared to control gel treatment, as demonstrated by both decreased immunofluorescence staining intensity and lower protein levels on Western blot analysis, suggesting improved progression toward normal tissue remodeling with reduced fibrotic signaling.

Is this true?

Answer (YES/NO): NO